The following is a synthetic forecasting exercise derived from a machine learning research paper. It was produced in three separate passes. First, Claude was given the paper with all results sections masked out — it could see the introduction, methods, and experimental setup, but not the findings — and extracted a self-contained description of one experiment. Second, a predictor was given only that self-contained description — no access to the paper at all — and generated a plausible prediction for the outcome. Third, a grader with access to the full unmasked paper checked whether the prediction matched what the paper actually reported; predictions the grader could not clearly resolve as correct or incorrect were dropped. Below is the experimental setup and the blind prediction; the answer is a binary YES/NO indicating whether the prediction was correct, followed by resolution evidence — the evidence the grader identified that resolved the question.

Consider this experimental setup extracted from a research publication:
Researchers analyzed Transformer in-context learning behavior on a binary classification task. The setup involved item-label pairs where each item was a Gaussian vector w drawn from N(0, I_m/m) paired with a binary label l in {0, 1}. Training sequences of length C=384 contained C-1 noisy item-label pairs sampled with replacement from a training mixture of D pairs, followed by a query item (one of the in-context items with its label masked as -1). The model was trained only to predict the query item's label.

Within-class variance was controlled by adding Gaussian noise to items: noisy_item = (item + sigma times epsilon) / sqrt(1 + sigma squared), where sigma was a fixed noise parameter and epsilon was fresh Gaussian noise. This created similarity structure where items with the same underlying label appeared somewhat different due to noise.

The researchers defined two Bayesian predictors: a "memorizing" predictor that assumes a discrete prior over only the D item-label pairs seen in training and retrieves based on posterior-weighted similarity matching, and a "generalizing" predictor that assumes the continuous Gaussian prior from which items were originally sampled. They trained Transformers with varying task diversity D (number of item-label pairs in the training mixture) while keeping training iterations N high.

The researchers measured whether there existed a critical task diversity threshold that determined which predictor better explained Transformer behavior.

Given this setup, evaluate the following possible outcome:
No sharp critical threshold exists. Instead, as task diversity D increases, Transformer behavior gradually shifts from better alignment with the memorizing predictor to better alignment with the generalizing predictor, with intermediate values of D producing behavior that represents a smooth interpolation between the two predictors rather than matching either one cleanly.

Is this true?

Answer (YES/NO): NO